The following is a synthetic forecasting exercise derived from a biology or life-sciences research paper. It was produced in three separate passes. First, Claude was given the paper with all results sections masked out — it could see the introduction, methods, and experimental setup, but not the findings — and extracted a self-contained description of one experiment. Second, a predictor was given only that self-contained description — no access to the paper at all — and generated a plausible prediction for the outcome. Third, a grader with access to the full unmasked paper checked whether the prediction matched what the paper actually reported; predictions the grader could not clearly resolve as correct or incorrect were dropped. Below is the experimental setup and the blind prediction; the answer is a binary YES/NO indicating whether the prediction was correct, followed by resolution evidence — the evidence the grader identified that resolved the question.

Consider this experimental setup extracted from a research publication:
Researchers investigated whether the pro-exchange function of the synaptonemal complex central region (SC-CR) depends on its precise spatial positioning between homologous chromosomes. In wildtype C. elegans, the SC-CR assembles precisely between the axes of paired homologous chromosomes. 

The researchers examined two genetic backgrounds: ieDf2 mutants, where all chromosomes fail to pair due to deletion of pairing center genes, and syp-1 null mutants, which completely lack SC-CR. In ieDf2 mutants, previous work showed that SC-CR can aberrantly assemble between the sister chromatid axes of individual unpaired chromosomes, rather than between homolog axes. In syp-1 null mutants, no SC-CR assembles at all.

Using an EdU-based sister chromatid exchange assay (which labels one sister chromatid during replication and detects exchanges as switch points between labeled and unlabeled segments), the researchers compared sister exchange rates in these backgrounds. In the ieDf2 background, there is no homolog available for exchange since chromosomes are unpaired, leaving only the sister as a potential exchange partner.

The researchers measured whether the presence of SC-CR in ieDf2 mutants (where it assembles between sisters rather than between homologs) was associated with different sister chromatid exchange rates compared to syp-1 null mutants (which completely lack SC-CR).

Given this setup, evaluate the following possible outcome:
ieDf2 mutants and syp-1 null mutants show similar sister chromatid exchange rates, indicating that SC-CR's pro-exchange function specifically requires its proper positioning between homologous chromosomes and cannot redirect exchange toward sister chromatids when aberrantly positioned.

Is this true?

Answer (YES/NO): NO